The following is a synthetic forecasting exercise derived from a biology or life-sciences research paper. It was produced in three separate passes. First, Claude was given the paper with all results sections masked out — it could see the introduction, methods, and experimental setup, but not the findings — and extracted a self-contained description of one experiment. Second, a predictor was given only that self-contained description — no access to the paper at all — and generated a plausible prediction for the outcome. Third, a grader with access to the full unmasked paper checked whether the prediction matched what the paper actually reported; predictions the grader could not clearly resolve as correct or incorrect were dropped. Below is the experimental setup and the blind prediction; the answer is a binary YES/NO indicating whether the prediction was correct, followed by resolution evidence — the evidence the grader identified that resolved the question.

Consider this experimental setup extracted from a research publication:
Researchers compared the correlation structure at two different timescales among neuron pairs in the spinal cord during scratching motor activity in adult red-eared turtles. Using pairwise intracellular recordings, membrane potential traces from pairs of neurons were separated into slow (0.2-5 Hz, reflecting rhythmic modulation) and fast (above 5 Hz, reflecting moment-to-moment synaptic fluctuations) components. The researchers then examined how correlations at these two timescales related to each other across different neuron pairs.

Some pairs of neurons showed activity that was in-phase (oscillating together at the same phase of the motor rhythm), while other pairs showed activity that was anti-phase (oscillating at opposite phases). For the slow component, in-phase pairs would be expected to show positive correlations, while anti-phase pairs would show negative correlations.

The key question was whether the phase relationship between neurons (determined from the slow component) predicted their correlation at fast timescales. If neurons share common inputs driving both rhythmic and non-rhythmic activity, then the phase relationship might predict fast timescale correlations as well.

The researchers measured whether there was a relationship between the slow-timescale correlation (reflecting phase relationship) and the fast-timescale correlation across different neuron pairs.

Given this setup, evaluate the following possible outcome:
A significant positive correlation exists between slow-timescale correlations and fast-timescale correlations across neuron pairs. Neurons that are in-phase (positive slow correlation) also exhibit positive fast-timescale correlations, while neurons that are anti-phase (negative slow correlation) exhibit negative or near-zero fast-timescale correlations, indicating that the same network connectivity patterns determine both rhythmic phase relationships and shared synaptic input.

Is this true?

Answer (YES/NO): NO